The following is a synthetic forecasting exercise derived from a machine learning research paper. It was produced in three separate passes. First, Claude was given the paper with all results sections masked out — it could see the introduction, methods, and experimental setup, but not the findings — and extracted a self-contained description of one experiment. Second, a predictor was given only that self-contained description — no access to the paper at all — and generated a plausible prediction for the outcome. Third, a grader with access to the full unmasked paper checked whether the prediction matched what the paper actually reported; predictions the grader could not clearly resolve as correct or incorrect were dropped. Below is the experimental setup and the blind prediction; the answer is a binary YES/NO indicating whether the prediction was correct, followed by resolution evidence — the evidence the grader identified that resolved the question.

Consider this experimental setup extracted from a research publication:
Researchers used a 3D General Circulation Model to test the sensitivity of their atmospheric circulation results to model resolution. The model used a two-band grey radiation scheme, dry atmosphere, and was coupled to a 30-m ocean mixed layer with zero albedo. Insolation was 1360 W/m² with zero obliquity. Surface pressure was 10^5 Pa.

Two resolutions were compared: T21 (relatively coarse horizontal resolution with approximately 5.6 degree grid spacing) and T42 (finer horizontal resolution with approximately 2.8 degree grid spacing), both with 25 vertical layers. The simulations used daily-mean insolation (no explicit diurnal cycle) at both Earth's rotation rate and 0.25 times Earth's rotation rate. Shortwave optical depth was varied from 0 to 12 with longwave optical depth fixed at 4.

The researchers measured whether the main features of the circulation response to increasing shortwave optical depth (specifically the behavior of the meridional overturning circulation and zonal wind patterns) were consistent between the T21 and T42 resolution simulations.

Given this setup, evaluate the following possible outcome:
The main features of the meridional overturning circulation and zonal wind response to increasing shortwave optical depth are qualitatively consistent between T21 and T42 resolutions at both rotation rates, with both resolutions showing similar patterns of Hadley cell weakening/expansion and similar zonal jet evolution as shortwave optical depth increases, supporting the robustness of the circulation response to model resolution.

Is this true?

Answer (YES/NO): NO